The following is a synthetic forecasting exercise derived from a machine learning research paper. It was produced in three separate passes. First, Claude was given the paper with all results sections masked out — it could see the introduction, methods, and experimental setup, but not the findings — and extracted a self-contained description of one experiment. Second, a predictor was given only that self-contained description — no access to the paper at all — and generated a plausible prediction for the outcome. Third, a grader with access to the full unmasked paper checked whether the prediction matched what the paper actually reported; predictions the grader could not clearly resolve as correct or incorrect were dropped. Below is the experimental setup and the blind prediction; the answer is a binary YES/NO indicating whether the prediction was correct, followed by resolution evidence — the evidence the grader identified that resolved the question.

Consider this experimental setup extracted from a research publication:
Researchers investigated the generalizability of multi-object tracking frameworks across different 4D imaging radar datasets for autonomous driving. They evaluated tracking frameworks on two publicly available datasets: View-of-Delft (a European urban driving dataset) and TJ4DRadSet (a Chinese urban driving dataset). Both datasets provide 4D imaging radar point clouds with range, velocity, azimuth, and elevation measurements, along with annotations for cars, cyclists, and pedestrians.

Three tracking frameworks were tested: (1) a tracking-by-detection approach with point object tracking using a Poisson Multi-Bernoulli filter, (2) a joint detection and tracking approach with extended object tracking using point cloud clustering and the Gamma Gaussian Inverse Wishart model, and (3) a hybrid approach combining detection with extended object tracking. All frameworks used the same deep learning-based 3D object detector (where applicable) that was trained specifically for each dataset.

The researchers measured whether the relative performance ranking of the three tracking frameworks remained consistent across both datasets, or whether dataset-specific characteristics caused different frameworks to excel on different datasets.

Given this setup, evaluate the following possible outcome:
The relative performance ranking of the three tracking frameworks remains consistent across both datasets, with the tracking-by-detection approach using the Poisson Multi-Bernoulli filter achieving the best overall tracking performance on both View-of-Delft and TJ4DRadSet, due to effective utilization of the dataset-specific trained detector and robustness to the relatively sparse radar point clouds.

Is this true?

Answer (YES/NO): NO